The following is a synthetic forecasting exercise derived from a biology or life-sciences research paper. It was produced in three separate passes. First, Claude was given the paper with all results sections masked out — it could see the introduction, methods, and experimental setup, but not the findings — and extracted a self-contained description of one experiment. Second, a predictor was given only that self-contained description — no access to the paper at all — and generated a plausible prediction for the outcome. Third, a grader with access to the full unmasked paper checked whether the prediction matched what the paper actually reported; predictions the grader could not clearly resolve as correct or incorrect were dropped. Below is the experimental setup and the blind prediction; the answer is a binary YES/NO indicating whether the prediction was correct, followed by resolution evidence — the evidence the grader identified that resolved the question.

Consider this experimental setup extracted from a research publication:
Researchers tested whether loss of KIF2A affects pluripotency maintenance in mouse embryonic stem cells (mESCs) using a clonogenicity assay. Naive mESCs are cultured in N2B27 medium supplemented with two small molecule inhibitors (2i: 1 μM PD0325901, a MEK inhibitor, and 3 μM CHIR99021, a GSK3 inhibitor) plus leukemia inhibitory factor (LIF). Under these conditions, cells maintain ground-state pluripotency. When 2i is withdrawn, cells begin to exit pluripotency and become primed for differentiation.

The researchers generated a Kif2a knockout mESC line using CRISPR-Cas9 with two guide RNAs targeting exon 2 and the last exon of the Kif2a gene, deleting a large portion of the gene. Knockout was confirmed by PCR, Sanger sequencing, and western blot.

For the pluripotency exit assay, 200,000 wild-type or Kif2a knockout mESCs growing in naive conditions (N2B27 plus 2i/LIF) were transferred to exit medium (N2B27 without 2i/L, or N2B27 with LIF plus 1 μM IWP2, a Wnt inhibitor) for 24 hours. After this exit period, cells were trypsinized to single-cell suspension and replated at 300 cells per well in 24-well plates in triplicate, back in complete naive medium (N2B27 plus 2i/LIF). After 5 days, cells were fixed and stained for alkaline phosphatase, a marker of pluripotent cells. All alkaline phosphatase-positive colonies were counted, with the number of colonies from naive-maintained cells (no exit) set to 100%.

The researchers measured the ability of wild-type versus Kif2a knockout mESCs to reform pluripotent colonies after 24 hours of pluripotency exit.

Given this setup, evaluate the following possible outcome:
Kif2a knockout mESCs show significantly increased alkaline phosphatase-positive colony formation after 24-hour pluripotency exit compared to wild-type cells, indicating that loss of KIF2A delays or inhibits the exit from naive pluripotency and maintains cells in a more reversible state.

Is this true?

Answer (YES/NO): NO